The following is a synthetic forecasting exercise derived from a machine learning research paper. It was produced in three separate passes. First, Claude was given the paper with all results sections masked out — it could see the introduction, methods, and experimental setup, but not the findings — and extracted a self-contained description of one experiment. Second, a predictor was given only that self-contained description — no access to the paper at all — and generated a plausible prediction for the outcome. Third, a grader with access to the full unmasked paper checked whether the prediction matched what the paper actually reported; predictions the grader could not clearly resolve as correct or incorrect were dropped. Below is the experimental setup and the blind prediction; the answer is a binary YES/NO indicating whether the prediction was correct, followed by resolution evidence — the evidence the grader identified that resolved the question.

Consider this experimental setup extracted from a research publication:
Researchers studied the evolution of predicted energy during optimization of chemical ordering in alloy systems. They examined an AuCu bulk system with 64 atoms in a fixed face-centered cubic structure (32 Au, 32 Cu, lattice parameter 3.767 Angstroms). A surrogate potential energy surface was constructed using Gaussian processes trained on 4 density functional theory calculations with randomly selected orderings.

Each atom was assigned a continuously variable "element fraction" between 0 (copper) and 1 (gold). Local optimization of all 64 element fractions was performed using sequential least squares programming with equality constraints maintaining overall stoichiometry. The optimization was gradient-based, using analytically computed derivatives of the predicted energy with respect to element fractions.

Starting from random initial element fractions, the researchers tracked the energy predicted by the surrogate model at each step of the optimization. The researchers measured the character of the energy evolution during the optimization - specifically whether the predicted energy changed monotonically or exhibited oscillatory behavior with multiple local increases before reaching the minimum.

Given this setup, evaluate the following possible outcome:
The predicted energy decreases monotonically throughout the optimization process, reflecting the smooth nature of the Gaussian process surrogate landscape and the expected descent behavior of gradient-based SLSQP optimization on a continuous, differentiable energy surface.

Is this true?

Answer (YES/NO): YES